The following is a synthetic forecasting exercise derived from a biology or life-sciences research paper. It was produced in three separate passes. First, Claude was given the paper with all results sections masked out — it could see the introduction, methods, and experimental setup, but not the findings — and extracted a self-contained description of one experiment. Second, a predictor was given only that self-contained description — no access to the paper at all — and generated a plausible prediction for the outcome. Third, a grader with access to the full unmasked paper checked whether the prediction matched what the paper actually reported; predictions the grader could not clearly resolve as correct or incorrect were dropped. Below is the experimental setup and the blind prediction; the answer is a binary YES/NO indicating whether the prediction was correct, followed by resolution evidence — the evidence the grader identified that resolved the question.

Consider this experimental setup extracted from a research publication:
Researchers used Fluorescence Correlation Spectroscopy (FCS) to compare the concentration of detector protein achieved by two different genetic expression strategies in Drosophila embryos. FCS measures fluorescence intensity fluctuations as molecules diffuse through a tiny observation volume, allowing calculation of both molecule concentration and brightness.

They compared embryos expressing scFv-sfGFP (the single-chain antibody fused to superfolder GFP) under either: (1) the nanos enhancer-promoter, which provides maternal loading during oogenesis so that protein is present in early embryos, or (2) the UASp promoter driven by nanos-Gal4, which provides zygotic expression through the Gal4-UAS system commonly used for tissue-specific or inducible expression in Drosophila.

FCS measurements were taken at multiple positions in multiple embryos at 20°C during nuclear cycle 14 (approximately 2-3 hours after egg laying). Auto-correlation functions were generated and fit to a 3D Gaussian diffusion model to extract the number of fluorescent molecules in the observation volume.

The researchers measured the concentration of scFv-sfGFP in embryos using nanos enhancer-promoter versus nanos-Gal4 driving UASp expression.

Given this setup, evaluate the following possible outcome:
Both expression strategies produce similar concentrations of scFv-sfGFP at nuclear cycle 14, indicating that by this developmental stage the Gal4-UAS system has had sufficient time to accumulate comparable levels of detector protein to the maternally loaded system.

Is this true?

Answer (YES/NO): NO